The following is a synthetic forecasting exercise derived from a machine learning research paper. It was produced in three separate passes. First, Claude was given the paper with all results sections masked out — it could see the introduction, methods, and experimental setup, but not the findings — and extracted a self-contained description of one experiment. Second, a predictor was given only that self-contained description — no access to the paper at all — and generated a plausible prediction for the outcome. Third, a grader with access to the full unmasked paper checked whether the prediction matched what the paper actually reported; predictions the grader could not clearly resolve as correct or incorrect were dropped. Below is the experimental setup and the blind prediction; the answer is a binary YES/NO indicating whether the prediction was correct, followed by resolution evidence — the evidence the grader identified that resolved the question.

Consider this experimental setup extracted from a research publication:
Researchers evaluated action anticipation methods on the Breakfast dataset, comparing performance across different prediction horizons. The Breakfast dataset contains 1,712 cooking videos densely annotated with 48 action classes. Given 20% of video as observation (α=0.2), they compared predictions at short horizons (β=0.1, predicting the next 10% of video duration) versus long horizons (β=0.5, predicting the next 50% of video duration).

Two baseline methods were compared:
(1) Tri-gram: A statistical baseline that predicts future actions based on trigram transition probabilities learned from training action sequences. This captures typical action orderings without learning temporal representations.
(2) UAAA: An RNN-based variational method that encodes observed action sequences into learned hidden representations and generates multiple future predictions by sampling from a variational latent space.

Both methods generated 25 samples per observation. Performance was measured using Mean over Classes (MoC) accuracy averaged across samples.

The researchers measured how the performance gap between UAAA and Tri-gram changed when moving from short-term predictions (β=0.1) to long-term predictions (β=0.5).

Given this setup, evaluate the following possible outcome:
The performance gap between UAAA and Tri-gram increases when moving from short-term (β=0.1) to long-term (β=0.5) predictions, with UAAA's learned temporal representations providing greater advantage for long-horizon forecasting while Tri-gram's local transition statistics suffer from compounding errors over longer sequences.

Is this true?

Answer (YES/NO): YES